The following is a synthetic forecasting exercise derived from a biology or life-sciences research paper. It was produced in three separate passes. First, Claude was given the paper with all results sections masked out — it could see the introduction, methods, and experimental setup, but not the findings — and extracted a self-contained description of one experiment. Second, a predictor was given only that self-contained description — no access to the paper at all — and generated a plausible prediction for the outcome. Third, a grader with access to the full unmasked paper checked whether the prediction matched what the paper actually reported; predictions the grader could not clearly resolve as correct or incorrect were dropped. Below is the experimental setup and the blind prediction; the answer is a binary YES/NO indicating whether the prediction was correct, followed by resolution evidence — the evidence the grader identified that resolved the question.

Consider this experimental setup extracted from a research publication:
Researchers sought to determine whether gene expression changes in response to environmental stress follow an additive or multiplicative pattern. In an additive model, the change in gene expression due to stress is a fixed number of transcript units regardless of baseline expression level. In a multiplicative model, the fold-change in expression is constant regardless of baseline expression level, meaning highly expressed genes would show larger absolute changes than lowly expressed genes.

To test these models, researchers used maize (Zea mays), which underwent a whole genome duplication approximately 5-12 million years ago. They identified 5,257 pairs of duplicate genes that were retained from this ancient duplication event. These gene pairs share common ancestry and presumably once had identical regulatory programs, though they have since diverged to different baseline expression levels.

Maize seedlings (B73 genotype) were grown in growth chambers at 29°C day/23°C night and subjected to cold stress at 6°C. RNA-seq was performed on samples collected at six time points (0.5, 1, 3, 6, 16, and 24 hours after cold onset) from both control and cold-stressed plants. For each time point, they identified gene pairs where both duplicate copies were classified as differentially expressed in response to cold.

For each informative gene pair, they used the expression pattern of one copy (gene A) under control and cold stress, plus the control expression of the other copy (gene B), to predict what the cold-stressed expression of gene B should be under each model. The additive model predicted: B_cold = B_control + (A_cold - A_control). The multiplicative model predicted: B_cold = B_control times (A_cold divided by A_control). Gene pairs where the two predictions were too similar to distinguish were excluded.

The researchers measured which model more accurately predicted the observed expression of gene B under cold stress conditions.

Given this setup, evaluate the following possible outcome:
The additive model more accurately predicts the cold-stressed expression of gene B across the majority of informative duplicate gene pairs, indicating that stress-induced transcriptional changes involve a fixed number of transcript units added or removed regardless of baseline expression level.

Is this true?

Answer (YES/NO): NO